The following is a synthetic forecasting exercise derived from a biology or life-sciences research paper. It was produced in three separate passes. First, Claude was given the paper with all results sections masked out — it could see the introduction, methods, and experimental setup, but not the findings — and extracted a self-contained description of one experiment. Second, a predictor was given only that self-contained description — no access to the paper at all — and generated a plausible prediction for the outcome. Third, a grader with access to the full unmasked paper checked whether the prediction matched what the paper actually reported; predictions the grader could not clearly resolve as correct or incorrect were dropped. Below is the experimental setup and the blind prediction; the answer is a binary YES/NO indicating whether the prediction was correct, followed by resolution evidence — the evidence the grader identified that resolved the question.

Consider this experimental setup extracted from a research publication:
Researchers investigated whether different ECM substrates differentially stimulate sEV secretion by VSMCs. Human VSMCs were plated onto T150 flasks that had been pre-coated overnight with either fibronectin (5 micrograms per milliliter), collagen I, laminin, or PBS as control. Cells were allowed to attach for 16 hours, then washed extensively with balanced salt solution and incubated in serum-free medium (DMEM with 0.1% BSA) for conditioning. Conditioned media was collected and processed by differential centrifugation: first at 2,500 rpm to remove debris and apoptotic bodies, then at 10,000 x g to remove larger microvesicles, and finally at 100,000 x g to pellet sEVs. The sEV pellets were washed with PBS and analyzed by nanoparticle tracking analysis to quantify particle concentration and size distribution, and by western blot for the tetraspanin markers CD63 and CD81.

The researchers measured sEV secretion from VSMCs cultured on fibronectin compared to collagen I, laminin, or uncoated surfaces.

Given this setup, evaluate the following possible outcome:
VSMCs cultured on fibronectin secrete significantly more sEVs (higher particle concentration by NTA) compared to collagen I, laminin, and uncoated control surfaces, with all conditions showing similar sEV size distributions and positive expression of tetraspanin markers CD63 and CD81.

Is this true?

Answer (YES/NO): NO